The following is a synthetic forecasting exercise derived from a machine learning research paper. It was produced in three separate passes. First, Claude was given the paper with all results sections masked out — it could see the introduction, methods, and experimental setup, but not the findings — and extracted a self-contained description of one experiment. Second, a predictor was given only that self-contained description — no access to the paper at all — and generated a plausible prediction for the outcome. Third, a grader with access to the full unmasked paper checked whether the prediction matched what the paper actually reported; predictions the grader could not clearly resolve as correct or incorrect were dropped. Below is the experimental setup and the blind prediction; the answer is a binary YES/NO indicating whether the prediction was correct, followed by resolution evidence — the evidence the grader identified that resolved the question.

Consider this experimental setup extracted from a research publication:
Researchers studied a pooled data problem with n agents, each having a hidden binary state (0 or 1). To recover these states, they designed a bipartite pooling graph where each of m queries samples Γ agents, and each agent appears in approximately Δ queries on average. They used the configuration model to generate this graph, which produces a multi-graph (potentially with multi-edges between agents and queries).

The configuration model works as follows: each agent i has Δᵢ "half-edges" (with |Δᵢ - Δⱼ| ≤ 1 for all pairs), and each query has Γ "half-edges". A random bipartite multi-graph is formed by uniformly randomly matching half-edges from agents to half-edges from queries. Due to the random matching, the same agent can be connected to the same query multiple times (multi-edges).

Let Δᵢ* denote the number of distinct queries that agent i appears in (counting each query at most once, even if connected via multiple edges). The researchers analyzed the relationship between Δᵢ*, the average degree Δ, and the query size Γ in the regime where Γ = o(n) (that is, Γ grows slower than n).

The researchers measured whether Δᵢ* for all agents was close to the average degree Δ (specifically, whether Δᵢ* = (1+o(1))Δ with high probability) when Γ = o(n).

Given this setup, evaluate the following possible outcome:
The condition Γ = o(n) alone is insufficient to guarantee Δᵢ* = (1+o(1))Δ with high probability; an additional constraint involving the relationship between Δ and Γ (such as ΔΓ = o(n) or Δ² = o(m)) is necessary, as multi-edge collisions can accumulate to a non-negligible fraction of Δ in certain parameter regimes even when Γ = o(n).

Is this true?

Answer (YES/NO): NO